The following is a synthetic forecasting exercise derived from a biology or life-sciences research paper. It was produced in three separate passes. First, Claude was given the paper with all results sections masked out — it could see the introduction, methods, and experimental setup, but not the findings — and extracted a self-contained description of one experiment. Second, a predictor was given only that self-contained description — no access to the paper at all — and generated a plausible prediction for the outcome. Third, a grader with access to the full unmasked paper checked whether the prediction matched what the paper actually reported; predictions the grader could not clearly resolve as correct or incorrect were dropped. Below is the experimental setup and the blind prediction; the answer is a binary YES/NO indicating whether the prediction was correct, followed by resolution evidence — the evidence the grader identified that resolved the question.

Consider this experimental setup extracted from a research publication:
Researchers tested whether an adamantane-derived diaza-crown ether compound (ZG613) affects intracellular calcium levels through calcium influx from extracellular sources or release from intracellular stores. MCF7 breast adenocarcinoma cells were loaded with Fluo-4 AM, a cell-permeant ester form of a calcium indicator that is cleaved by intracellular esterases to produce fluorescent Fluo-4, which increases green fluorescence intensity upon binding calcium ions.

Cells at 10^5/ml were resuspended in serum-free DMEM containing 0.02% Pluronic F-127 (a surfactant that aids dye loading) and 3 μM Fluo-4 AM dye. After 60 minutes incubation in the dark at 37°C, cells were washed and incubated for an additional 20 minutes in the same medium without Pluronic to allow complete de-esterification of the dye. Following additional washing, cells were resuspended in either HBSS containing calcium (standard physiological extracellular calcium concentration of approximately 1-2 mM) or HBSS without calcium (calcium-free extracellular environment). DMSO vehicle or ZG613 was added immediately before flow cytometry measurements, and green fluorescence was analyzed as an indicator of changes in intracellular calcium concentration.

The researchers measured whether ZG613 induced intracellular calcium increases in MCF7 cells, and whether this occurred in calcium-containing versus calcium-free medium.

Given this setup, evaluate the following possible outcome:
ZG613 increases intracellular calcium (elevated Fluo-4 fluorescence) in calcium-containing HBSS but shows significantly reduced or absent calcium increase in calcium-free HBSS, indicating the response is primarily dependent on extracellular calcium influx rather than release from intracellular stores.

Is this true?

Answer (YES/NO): NO